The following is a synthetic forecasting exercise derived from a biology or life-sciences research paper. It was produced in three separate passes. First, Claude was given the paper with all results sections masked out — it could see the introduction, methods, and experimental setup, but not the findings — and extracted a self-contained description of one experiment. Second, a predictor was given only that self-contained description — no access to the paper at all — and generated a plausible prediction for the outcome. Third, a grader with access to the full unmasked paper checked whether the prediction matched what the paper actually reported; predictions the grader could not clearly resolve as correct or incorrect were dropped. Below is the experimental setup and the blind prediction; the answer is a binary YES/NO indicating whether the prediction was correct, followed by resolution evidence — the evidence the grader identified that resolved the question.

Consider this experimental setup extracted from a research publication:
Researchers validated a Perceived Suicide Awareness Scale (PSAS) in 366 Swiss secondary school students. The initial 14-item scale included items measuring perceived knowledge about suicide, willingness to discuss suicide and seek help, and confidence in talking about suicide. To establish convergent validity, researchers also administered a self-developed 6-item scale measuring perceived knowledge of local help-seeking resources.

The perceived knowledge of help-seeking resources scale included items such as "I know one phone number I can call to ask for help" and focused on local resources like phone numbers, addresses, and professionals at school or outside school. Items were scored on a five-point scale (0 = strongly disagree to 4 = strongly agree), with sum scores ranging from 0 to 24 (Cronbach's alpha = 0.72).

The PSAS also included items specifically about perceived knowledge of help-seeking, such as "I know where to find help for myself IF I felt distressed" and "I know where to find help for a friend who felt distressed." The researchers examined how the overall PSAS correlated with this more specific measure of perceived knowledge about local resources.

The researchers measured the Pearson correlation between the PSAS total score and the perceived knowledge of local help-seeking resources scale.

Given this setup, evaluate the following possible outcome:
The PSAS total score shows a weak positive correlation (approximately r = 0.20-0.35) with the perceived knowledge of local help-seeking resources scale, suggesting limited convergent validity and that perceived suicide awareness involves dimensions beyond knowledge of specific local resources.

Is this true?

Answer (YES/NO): NO